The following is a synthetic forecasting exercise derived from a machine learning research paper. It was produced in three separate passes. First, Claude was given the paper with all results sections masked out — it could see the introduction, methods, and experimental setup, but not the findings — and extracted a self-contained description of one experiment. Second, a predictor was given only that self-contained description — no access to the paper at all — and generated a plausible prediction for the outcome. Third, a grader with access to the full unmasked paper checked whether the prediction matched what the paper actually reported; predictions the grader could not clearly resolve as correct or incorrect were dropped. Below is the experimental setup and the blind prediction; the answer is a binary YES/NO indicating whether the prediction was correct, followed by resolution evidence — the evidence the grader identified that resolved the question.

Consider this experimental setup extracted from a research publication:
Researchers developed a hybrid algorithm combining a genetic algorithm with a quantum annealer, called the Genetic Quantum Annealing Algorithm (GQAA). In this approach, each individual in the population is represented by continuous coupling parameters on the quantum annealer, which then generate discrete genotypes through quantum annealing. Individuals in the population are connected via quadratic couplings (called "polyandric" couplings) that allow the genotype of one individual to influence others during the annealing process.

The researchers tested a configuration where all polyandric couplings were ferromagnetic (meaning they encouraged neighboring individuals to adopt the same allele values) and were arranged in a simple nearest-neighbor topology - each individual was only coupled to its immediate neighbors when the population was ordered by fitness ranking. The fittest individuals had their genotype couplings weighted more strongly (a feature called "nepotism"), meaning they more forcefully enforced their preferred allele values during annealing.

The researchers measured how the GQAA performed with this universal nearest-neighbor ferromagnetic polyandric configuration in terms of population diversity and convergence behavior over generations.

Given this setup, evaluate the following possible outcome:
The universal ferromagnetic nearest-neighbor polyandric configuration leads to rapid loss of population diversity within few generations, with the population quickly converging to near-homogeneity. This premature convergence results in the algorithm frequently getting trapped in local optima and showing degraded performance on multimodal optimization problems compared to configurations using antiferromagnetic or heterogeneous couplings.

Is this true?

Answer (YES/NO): YES